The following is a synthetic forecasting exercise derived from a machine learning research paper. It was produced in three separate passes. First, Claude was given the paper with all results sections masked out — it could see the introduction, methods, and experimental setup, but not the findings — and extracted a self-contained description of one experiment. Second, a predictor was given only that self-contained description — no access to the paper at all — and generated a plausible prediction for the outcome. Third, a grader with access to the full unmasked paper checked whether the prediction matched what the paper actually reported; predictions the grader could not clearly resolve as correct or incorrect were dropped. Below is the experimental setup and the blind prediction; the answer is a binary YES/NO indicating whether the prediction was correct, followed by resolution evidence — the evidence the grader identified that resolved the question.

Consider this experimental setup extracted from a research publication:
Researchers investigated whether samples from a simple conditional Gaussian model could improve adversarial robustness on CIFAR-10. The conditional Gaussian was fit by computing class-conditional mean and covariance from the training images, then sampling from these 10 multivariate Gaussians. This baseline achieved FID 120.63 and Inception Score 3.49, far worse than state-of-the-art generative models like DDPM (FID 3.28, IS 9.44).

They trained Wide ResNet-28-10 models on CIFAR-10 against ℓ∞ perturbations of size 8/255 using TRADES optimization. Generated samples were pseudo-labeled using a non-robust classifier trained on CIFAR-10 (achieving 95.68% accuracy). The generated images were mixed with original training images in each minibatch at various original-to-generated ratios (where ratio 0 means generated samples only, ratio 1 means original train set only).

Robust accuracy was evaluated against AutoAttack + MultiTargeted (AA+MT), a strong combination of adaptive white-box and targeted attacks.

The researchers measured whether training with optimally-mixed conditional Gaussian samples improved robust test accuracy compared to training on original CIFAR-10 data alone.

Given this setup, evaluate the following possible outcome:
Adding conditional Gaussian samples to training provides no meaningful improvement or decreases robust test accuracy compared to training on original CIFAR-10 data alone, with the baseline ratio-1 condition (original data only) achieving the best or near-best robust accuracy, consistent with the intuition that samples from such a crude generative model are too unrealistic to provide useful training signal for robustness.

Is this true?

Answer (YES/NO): NO